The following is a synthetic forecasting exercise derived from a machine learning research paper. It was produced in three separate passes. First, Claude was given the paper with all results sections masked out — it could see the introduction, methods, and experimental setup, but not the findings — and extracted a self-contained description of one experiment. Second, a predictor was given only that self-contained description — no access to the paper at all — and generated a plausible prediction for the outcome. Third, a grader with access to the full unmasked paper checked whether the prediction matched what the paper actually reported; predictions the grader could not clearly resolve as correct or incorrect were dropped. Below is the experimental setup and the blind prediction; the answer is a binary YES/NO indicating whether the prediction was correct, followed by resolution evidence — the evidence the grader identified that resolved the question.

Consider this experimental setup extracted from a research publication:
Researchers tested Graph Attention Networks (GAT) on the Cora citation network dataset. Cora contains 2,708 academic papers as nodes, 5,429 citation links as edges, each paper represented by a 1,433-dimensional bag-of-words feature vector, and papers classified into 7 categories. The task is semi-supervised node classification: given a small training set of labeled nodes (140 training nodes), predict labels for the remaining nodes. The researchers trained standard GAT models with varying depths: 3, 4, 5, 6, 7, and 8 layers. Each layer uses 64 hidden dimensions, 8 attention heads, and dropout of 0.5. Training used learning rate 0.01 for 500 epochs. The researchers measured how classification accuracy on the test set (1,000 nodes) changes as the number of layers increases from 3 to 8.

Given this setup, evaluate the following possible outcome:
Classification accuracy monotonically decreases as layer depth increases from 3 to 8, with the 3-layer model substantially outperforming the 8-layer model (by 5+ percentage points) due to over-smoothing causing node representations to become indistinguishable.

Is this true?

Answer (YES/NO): YES